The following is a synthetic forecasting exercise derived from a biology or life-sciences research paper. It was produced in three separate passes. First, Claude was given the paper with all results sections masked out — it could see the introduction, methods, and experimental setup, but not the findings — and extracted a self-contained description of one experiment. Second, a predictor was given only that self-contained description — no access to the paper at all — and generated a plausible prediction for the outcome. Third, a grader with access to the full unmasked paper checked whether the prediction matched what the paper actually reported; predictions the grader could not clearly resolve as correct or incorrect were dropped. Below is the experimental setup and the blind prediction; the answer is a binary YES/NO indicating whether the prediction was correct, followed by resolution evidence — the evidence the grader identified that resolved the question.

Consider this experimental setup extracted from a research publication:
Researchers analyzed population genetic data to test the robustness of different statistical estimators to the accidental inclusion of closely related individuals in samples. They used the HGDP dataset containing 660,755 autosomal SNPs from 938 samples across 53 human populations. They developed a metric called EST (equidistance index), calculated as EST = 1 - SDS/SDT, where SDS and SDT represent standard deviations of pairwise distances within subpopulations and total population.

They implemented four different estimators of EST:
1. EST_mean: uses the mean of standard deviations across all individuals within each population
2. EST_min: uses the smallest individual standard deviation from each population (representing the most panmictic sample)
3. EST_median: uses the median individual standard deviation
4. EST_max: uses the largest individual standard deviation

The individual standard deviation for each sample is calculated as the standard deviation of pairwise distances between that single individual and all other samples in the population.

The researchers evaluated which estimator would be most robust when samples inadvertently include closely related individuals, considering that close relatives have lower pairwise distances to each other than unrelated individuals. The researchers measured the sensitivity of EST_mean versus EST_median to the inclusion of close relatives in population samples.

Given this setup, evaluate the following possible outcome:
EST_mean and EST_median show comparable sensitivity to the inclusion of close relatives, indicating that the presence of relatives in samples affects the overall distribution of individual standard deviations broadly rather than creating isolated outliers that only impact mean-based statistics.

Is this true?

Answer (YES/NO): NO